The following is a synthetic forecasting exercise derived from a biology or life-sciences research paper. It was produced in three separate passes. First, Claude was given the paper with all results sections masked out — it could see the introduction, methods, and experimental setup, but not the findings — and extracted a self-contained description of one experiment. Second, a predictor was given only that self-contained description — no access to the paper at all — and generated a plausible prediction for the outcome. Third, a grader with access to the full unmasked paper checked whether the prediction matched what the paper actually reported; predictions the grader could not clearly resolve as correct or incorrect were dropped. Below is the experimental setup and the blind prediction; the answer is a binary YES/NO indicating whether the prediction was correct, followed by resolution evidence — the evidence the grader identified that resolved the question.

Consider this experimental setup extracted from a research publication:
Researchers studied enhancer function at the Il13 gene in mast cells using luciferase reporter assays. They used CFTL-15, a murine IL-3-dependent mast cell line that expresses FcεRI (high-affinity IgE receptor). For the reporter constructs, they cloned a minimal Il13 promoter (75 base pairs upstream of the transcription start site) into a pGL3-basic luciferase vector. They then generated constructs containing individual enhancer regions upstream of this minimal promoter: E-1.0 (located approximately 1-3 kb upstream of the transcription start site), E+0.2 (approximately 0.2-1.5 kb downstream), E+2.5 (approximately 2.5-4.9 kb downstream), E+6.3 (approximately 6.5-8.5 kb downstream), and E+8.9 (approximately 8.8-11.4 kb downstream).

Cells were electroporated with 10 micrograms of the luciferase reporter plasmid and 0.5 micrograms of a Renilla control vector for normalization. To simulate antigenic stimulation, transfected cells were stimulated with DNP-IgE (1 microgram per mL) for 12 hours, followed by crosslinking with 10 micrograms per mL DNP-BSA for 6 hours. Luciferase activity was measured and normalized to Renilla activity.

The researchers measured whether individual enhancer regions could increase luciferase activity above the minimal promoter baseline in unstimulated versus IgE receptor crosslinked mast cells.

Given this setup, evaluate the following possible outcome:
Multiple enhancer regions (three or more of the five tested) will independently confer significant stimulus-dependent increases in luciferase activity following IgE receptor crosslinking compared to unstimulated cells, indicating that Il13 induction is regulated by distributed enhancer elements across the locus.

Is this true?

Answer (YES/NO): NO